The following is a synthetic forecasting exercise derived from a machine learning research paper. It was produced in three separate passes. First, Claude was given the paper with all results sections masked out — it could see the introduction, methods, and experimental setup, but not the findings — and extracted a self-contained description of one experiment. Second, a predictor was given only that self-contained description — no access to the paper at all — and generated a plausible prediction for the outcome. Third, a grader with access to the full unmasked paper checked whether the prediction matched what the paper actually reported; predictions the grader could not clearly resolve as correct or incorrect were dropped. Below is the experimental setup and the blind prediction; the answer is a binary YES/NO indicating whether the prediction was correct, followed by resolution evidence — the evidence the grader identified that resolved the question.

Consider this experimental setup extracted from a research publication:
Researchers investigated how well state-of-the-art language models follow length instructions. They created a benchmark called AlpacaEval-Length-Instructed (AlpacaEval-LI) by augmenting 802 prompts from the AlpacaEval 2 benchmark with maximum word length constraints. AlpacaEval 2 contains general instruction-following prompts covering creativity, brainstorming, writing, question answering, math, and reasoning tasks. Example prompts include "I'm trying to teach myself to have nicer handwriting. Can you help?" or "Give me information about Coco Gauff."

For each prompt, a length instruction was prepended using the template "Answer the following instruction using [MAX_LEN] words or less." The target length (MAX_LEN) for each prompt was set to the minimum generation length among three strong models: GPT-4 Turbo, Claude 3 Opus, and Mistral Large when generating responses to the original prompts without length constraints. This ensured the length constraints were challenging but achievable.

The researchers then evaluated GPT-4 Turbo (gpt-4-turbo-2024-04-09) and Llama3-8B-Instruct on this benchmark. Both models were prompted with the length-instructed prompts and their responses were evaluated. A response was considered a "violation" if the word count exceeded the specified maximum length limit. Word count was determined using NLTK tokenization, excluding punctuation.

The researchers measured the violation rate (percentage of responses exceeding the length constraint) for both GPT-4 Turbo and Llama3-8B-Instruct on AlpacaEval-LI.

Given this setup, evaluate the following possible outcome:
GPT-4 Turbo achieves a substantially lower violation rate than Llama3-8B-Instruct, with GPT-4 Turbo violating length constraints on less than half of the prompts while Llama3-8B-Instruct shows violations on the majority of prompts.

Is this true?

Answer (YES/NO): NO